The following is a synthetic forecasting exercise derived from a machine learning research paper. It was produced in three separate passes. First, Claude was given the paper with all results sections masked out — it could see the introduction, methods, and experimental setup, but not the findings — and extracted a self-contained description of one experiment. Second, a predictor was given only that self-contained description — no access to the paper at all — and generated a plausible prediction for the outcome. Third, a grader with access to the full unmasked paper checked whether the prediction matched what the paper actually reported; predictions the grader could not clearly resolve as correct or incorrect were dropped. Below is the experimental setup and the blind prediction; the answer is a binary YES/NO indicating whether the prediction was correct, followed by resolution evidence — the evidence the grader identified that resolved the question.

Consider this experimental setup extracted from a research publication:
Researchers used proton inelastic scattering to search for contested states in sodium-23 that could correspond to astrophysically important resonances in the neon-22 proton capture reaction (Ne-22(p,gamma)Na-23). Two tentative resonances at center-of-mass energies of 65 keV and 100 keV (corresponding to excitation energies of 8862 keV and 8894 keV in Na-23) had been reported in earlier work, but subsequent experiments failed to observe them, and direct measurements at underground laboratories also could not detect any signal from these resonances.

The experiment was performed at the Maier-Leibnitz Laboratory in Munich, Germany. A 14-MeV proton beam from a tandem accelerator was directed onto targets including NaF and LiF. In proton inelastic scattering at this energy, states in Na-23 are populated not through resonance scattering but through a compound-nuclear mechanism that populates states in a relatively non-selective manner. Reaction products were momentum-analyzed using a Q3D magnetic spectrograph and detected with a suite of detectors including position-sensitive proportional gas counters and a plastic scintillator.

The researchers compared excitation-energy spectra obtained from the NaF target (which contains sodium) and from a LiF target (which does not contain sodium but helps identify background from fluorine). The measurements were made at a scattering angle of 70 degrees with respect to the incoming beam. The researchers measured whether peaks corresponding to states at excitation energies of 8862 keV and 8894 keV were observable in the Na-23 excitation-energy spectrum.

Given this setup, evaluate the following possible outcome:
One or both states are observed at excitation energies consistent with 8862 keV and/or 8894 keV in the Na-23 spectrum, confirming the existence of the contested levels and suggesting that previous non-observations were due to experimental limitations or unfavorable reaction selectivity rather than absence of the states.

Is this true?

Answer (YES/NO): NO